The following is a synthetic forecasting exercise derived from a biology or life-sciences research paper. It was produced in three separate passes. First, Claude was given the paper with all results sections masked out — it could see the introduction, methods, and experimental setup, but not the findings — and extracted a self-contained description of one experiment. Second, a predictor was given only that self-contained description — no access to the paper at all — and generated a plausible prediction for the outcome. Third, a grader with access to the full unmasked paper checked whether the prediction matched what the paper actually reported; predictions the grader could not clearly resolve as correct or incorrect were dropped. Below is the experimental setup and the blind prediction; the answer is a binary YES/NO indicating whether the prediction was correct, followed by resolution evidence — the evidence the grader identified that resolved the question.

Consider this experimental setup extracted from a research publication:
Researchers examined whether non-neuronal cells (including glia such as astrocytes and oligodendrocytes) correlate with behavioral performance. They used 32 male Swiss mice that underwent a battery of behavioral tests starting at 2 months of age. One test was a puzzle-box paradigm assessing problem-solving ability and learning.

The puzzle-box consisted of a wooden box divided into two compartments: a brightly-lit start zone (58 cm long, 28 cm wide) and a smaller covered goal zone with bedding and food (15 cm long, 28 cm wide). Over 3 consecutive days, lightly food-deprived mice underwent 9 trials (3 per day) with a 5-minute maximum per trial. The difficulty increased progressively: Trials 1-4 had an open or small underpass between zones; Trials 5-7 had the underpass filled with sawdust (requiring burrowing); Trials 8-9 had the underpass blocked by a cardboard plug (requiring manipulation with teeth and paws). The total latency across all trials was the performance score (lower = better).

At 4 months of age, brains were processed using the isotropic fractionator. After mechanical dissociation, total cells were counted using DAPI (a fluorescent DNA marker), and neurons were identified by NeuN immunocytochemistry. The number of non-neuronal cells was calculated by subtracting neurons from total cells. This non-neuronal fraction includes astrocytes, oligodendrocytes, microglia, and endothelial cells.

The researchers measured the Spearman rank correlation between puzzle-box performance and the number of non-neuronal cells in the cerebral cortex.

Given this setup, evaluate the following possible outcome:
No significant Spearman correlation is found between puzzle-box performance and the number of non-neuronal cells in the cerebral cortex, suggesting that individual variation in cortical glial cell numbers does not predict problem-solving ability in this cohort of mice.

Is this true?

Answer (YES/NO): YES